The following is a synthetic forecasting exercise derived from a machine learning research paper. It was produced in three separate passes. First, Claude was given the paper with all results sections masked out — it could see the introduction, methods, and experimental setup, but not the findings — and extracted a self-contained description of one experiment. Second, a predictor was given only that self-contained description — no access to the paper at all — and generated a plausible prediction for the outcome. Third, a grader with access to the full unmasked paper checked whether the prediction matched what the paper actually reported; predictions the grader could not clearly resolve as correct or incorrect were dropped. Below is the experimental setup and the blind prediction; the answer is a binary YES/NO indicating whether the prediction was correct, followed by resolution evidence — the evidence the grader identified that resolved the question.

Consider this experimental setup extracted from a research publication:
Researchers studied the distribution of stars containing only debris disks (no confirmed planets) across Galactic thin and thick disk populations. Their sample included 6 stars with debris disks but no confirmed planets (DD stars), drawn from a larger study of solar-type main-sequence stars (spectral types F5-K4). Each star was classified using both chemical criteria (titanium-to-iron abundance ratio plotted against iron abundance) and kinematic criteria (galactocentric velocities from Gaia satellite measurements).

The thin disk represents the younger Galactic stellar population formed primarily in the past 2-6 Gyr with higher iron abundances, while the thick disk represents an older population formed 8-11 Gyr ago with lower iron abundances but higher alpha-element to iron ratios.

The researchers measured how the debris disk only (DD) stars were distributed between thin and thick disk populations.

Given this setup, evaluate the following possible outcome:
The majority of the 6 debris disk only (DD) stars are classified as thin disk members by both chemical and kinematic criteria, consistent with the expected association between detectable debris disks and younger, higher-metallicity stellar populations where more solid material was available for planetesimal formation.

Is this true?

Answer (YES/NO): NO